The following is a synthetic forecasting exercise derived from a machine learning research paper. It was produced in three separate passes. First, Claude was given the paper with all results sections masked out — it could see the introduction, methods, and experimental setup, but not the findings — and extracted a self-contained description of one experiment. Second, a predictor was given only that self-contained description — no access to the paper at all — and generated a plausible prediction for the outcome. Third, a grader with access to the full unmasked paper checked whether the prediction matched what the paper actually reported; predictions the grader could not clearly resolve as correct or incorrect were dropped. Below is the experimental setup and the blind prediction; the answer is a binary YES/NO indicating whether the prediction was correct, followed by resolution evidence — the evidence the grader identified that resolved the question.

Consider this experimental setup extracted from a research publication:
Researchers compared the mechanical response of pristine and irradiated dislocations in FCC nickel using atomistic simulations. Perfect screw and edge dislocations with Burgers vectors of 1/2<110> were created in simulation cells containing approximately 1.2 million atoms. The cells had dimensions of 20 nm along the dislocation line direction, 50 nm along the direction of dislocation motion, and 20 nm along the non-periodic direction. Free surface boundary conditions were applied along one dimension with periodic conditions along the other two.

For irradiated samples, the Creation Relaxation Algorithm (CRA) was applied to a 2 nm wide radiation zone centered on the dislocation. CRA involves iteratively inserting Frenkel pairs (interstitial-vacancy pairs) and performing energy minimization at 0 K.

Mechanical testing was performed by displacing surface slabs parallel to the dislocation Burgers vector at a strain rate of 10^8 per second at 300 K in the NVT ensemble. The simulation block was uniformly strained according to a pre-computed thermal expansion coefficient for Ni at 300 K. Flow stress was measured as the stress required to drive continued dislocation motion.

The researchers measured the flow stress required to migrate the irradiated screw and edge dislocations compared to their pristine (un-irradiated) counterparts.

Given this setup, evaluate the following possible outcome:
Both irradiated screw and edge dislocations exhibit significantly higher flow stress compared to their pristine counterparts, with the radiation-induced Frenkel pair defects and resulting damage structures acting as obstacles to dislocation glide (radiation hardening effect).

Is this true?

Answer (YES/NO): YES